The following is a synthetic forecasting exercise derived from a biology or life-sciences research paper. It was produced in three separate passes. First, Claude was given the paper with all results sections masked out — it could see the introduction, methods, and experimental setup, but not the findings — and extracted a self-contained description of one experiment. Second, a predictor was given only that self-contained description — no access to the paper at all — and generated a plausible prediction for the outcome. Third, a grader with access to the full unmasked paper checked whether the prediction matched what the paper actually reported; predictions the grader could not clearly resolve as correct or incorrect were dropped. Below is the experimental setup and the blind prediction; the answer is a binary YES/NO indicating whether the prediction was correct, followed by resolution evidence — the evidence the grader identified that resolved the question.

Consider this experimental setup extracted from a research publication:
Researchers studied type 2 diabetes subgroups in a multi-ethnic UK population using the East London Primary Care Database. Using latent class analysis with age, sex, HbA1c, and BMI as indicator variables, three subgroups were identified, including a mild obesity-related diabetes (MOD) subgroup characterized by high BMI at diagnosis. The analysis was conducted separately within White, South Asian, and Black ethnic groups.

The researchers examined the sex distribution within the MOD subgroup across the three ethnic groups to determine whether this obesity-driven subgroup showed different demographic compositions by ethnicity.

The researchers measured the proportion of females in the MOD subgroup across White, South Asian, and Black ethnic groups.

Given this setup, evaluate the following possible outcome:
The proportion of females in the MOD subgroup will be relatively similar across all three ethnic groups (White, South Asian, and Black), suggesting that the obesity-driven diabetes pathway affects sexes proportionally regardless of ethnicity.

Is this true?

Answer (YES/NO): NO